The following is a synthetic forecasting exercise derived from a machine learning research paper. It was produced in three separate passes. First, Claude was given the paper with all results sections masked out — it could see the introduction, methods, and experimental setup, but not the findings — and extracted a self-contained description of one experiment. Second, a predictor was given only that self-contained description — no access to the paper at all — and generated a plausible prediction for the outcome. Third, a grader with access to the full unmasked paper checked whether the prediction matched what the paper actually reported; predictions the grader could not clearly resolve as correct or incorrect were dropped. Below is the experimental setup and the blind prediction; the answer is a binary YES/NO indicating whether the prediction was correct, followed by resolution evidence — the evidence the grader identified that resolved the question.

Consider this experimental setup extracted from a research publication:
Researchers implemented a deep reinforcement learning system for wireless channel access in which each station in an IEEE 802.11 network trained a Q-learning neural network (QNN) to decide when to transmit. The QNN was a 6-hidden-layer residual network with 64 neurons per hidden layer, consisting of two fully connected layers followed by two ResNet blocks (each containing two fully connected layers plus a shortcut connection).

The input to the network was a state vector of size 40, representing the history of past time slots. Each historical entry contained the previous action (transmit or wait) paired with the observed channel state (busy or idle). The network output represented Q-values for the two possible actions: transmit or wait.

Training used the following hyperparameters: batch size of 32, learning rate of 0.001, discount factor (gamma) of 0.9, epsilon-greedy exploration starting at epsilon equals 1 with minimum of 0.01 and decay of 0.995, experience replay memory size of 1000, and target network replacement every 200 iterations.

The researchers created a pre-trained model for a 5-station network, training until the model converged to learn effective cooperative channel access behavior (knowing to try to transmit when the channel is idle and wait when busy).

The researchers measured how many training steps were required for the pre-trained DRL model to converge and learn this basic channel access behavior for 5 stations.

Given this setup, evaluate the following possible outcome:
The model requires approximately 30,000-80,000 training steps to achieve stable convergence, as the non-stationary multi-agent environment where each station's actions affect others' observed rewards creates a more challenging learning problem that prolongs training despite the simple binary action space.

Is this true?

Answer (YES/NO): YES